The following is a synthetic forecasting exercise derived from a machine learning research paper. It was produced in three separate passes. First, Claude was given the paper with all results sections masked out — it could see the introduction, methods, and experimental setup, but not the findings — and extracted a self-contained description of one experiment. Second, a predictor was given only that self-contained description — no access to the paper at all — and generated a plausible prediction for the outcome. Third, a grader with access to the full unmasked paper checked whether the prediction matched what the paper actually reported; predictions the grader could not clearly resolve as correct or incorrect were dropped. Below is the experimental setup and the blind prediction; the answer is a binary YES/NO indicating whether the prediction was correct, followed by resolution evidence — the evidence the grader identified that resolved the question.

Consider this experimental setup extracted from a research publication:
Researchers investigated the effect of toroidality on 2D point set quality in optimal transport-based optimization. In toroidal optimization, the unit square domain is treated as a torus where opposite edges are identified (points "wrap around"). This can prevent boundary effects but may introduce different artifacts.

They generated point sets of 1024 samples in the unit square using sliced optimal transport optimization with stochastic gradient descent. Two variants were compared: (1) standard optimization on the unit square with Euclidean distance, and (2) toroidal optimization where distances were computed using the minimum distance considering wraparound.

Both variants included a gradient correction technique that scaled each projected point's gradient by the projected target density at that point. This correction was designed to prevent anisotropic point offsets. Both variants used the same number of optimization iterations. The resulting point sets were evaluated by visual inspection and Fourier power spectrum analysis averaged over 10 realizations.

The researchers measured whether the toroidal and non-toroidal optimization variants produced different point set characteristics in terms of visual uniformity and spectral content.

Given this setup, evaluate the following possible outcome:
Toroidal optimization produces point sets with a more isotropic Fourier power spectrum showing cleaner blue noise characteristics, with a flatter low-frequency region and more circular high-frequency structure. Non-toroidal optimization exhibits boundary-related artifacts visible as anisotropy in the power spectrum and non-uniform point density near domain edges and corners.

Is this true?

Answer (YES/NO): NO